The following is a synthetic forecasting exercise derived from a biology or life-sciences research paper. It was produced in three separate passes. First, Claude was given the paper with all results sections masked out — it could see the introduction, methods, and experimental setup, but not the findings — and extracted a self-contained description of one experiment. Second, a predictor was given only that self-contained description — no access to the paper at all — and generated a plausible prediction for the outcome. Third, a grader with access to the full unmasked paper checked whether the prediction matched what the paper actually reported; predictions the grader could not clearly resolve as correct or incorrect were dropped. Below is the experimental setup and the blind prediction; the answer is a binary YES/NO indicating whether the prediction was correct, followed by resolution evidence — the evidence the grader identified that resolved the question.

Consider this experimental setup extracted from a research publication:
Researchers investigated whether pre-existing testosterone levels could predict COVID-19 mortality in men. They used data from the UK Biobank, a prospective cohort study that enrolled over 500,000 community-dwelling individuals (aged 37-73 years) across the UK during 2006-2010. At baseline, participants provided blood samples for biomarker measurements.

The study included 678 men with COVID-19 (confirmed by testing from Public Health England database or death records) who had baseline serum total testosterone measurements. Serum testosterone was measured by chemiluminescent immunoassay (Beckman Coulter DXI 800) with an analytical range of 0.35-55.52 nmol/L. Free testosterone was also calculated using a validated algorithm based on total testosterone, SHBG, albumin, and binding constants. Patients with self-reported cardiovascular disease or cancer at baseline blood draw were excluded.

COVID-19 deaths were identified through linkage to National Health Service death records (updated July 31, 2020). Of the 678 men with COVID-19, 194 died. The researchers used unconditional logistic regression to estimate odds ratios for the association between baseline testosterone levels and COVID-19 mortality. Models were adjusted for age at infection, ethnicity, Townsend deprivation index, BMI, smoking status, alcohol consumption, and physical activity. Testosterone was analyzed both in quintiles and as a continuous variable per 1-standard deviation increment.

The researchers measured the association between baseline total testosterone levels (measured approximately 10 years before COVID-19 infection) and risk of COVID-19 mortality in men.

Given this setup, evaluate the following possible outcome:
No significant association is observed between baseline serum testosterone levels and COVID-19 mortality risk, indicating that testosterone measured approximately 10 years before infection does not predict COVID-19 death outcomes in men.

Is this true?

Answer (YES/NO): YES